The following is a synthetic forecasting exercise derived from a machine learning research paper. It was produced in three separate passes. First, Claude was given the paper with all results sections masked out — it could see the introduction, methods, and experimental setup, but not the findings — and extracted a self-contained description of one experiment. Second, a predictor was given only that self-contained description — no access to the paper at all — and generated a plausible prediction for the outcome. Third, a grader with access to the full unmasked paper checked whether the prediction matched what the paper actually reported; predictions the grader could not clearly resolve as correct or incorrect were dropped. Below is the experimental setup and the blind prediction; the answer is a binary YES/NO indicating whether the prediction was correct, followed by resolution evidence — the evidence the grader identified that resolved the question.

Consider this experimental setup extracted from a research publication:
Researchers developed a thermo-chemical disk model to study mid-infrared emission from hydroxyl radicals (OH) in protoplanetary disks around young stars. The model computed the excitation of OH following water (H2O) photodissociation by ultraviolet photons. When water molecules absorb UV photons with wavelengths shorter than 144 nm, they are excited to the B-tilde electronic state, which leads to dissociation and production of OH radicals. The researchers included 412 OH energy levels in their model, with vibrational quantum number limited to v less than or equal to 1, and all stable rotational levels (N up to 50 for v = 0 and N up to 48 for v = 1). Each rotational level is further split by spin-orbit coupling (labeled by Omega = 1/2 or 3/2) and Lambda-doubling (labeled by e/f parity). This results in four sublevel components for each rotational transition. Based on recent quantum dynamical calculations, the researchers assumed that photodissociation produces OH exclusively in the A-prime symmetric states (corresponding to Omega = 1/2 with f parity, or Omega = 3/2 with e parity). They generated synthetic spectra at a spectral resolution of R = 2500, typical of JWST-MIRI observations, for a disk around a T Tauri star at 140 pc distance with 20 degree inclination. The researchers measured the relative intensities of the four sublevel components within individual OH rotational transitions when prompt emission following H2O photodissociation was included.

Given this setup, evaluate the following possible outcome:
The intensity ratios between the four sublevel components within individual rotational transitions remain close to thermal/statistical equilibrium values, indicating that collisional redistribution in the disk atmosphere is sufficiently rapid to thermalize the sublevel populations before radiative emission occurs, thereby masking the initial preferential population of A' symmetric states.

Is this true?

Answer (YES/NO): NO